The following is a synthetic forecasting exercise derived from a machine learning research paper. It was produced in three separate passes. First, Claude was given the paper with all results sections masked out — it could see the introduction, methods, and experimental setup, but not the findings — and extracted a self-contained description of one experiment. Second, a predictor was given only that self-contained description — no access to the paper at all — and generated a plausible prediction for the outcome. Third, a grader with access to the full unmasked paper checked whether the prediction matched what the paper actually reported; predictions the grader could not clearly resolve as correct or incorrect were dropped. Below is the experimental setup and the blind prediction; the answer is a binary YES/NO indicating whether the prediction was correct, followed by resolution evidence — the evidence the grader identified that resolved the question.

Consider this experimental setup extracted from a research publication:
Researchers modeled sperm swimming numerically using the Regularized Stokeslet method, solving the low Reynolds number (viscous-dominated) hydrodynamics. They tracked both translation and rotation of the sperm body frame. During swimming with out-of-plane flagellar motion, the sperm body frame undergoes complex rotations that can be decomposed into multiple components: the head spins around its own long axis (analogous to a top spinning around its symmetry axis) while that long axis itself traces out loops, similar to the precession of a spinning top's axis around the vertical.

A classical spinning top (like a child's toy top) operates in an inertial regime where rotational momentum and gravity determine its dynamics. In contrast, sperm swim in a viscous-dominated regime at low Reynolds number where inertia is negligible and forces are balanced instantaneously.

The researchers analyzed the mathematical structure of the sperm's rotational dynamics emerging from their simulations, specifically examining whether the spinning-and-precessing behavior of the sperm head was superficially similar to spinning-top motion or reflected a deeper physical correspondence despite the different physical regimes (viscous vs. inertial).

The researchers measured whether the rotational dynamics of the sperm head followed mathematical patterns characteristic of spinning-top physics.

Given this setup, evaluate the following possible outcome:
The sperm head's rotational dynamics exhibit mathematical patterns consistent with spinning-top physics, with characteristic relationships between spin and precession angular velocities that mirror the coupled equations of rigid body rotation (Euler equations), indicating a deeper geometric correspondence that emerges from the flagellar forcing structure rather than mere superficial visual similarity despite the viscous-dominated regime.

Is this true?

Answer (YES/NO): NO